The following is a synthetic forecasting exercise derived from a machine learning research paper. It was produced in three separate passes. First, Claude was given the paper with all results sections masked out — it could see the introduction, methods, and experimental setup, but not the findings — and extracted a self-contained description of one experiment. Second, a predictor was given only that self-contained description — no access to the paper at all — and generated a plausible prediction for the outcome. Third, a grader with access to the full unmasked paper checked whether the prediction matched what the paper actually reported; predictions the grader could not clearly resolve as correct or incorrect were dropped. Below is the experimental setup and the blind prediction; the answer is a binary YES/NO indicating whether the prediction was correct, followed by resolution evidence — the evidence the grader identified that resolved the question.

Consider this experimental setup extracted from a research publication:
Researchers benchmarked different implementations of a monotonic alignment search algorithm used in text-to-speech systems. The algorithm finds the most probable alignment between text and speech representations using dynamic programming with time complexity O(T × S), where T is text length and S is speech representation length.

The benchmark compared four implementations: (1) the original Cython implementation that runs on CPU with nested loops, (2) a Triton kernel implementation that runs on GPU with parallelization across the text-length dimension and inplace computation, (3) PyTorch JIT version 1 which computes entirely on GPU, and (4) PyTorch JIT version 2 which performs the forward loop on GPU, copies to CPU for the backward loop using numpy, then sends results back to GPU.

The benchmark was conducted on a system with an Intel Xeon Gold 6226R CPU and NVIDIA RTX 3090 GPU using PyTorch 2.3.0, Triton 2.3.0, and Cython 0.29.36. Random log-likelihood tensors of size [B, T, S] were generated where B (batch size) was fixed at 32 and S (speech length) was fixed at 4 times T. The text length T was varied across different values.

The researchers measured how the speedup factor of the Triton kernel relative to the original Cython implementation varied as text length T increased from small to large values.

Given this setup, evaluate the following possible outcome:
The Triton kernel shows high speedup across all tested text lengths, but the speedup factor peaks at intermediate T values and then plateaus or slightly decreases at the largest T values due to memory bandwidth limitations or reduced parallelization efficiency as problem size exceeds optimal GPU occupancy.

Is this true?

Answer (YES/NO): NO